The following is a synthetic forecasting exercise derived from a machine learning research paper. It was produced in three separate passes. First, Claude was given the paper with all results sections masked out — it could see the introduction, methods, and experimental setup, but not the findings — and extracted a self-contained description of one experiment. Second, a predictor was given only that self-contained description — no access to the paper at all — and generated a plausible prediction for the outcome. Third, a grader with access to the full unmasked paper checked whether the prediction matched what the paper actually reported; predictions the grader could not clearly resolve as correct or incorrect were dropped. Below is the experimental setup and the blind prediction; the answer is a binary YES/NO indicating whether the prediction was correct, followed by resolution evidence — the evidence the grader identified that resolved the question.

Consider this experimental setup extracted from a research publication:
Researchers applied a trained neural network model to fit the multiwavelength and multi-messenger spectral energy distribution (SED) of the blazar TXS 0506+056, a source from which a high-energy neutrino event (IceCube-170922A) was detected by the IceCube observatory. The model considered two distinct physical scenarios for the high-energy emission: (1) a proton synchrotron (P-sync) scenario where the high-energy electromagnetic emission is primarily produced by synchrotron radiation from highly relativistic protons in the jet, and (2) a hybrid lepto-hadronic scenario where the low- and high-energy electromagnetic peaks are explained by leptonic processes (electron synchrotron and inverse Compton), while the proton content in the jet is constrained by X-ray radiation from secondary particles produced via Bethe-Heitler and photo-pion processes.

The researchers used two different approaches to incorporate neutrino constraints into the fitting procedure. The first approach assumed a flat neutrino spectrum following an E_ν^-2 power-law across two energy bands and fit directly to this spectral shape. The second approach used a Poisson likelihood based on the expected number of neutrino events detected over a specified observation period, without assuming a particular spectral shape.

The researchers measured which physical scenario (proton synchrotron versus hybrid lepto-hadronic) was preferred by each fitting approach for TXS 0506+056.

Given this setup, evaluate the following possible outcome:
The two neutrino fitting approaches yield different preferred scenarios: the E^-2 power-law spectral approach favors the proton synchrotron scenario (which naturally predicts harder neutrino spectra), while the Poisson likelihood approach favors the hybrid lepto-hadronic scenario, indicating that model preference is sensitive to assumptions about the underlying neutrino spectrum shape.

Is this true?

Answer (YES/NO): NO